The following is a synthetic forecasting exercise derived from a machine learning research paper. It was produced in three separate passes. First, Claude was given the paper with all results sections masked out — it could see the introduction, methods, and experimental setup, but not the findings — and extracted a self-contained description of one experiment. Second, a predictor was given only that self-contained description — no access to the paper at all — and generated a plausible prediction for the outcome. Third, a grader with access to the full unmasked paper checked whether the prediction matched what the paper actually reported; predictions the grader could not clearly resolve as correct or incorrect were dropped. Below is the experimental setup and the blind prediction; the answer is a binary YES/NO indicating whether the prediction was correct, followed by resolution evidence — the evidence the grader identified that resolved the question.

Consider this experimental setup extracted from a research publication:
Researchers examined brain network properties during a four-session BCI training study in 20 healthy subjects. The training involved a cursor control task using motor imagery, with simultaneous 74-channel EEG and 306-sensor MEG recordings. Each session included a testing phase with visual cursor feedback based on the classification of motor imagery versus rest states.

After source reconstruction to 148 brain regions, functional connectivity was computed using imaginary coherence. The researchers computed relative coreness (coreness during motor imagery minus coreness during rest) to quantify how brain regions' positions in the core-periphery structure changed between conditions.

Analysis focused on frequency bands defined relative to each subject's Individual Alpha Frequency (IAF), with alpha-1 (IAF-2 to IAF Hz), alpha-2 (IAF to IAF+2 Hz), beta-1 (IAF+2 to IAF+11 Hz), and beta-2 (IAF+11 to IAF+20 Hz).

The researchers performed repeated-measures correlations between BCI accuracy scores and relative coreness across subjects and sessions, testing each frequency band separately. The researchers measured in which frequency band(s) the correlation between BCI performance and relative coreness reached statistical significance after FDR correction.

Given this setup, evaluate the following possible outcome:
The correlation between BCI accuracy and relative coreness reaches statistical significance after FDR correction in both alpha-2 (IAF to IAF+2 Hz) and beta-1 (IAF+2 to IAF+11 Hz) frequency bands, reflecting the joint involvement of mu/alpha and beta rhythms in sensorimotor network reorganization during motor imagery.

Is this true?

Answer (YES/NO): NO